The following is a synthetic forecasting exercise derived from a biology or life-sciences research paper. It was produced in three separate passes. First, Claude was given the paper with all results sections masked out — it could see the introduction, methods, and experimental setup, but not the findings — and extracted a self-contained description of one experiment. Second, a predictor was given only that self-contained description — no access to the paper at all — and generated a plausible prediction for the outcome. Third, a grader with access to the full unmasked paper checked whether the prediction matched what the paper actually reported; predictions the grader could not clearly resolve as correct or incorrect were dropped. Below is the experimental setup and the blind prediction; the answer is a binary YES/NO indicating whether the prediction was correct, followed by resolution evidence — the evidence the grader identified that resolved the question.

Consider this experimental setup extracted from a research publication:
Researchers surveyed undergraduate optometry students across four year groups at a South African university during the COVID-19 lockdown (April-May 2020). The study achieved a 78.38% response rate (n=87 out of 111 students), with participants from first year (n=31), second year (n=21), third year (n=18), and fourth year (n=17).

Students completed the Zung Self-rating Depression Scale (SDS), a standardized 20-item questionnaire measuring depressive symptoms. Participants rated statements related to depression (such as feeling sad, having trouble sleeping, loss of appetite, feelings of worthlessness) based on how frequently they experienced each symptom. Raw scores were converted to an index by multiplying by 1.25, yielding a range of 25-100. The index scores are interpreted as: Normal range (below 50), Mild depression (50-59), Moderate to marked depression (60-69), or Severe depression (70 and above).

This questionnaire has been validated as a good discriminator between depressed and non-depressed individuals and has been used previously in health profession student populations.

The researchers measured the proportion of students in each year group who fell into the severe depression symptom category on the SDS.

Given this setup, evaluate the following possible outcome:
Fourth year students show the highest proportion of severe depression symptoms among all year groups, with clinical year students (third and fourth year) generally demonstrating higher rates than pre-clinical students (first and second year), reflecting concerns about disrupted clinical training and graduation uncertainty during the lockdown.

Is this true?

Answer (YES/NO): NO